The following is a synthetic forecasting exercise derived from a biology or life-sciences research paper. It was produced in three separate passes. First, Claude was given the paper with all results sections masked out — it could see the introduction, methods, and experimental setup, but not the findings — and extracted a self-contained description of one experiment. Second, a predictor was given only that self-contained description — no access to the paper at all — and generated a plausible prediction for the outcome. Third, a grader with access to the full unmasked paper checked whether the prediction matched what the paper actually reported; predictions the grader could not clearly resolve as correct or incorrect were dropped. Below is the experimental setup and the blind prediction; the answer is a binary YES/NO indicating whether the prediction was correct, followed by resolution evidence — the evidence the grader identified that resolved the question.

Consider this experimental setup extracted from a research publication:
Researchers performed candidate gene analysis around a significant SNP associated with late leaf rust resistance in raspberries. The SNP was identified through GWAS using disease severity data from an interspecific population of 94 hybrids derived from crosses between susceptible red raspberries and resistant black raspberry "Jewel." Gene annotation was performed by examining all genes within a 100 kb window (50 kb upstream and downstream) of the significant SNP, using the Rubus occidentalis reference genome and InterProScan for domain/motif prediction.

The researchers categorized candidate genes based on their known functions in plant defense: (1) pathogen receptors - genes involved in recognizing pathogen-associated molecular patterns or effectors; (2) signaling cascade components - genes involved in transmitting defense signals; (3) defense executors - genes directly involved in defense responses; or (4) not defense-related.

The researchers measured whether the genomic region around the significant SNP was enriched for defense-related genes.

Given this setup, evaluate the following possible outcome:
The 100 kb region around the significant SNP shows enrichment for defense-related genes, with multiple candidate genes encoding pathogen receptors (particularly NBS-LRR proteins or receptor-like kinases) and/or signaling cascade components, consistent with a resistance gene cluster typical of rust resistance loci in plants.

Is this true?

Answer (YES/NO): YES